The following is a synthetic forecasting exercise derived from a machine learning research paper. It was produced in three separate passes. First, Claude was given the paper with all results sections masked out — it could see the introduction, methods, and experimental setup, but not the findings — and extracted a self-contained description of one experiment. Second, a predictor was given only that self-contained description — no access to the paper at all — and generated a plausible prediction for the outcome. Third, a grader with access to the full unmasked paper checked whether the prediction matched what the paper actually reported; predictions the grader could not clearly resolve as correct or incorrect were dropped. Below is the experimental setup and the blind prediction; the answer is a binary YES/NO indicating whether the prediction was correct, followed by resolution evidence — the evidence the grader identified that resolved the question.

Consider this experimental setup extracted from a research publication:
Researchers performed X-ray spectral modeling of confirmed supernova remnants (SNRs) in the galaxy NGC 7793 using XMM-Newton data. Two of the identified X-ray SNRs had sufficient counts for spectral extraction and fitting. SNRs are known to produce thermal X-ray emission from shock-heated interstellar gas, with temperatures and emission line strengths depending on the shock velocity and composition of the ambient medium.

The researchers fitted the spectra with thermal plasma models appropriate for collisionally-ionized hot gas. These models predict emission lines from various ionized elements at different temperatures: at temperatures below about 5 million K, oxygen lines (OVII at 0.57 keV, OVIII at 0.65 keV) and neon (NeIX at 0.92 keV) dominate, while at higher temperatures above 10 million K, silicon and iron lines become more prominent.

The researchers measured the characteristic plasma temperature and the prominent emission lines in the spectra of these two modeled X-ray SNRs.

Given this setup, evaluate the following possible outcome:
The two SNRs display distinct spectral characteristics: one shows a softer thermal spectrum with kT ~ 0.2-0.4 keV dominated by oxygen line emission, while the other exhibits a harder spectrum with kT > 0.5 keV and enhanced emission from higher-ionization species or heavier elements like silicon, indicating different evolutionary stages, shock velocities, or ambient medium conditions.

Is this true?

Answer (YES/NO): NO